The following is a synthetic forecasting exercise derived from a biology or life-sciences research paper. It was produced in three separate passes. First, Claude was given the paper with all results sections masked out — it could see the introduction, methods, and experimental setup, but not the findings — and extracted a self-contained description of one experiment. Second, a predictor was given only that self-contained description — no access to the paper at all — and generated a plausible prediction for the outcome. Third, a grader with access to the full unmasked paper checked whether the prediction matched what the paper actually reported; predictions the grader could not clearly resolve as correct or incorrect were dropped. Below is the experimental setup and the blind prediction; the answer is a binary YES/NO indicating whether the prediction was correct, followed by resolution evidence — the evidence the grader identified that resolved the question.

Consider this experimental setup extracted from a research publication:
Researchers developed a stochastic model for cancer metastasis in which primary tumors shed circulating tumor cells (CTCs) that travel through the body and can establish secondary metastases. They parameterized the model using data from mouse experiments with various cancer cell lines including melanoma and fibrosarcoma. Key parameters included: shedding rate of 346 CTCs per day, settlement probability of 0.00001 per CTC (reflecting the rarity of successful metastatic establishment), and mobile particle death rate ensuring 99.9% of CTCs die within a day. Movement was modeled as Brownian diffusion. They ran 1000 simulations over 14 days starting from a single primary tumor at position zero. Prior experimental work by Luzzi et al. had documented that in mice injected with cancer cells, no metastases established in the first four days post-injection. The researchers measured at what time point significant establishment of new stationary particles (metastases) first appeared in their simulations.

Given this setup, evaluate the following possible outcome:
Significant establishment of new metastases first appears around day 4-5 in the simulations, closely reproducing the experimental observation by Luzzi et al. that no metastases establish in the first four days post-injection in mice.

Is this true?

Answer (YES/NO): YES